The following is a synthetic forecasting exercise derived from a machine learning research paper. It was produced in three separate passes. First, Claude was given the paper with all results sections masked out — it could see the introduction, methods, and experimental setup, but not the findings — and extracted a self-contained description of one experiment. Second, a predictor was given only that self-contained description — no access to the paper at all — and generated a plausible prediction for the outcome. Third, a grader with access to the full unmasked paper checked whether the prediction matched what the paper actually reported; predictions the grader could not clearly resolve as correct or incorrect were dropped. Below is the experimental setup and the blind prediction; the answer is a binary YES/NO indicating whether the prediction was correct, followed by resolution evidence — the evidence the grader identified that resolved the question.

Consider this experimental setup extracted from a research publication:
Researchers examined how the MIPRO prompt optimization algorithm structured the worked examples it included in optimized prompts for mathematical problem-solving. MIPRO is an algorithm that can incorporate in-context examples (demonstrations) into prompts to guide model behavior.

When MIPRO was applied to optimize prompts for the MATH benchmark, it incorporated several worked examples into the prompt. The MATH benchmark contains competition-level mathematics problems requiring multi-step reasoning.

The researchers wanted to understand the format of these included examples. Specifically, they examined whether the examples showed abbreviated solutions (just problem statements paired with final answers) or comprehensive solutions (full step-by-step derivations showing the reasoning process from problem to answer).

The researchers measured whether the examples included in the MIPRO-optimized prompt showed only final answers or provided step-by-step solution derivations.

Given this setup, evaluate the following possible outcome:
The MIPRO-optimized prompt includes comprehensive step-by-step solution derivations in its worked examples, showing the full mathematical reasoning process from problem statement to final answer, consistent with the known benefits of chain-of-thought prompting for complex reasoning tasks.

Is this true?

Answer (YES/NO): YES